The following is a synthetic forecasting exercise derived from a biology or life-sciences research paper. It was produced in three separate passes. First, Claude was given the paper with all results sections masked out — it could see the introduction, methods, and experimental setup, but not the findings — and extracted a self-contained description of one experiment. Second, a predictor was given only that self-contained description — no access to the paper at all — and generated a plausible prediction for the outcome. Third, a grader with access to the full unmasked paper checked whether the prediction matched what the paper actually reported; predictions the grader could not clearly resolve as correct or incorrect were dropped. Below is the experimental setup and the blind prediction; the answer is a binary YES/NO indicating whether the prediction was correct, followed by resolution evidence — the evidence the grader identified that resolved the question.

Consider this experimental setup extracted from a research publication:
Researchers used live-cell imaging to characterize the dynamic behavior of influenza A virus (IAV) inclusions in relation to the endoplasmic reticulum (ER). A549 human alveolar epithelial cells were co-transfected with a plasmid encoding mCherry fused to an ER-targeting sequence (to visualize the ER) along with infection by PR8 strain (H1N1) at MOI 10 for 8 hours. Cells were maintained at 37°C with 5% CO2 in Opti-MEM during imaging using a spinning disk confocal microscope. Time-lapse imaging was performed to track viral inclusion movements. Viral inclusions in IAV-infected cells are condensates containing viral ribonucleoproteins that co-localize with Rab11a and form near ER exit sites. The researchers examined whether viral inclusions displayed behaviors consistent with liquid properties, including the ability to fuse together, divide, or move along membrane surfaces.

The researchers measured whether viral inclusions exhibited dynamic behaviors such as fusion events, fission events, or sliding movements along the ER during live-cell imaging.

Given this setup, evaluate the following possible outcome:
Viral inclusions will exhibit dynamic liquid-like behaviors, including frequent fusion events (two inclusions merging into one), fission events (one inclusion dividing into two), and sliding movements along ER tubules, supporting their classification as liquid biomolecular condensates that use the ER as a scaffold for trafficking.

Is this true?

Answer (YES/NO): YES